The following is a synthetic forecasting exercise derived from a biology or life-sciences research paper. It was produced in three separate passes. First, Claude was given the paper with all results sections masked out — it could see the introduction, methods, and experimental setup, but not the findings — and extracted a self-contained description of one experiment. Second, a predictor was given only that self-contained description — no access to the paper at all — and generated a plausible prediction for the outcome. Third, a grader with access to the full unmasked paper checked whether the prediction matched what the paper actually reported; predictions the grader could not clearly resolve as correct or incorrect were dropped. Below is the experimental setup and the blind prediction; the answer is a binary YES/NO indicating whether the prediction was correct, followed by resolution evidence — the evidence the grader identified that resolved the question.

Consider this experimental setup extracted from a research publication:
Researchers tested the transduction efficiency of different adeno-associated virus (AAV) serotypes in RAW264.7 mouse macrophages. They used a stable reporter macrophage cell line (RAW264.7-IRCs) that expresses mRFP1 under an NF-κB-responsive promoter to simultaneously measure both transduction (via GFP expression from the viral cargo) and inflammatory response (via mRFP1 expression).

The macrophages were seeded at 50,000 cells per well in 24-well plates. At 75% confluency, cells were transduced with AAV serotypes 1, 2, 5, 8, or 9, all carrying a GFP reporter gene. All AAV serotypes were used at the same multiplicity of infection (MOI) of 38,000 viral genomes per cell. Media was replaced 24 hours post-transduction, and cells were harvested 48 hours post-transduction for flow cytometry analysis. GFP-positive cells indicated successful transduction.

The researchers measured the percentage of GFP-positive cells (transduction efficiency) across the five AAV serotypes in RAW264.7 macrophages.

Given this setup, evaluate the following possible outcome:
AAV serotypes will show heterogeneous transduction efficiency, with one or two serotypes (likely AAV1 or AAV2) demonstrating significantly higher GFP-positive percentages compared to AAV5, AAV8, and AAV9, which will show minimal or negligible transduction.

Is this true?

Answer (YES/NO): YES